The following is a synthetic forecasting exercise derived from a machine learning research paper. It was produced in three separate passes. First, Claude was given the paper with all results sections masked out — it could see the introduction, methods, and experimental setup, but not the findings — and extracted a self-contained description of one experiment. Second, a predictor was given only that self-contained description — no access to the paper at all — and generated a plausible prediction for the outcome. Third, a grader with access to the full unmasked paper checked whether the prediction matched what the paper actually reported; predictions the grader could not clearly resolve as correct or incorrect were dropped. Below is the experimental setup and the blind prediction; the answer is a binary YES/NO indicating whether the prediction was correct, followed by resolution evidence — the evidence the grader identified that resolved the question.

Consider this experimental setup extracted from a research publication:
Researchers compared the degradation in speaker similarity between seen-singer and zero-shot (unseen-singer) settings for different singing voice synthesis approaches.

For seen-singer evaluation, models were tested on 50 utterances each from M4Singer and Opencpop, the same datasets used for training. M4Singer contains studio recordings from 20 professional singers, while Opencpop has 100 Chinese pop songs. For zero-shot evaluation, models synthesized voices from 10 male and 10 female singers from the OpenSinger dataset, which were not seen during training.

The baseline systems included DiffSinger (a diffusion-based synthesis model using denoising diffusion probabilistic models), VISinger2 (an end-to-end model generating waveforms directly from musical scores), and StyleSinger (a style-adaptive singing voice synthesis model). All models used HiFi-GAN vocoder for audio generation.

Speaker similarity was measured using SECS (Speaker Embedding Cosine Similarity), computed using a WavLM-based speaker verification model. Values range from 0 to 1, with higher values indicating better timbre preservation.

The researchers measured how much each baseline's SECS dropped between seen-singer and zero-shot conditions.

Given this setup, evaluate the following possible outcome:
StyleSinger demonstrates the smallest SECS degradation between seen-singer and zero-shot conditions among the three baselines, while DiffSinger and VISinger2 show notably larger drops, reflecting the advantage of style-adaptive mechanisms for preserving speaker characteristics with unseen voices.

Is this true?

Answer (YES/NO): YES